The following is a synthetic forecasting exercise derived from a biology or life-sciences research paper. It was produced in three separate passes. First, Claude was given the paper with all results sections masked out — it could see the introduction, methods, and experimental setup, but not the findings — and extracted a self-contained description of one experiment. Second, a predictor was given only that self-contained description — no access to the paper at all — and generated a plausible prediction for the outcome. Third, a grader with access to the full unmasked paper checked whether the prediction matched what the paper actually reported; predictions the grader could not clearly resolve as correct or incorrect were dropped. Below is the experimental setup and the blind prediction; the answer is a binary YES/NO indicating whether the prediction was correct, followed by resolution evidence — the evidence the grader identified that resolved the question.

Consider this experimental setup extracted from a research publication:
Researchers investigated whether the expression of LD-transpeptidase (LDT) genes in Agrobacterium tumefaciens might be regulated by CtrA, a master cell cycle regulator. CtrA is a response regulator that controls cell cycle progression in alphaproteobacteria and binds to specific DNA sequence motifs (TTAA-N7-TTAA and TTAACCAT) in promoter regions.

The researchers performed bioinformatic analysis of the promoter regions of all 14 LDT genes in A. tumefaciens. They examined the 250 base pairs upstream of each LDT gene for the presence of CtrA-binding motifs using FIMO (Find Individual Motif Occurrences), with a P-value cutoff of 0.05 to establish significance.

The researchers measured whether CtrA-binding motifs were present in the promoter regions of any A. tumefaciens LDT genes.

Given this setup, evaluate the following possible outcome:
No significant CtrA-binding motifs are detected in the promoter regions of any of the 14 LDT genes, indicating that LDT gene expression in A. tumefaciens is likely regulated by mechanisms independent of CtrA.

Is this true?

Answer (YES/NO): NO